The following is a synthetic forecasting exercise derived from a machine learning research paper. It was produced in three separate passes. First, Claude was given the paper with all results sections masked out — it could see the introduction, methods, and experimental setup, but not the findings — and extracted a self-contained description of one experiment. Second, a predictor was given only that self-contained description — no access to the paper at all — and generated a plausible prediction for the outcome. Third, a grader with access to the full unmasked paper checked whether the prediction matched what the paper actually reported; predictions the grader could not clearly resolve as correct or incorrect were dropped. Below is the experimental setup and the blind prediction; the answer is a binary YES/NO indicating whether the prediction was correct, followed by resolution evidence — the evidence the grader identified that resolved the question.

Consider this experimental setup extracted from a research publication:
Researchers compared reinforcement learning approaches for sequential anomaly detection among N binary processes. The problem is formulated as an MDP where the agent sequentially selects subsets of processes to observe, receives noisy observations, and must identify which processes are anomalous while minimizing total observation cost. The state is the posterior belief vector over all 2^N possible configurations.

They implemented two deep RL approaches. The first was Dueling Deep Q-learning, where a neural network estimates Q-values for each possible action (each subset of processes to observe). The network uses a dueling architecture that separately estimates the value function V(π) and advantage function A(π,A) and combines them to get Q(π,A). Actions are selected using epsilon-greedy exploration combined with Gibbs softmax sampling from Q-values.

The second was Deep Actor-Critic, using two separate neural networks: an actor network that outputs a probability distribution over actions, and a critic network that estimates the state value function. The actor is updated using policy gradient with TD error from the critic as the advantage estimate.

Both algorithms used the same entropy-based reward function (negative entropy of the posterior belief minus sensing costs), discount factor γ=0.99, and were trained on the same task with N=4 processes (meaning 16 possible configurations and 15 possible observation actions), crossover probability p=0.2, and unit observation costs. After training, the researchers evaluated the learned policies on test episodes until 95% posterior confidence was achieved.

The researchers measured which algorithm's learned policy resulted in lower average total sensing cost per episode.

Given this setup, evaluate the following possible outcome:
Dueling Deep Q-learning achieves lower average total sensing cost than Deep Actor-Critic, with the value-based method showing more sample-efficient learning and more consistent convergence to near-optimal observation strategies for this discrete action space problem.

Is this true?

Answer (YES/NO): NO